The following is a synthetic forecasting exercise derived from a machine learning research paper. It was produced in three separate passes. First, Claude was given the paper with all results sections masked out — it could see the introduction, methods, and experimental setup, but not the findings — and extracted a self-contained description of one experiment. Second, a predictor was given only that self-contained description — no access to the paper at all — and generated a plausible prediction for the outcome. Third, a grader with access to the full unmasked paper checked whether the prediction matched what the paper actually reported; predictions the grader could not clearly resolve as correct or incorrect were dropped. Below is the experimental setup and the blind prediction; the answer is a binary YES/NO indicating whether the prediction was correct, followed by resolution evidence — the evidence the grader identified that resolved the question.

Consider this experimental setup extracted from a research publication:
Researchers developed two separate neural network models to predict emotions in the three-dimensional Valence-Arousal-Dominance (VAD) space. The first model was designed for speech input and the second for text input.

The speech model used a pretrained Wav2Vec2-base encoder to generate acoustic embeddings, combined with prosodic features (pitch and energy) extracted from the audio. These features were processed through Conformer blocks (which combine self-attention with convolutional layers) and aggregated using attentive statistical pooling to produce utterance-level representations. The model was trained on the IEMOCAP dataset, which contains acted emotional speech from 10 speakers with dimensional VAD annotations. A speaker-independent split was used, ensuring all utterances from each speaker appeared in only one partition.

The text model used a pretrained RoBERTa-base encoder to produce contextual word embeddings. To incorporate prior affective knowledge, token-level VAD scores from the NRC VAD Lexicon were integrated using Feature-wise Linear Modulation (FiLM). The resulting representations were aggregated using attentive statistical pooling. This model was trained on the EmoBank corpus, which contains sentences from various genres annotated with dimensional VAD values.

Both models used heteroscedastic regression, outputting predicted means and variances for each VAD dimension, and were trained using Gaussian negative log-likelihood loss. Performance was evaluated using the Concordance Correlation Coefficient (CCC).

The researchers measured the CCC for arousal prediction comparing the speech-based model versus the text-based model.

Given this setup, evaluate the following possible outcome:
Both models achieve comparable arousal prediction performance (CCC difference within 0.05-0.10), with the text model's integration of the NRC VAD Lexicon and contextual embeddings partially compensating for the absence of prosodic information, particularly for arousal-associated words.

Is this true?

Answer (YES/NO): NO